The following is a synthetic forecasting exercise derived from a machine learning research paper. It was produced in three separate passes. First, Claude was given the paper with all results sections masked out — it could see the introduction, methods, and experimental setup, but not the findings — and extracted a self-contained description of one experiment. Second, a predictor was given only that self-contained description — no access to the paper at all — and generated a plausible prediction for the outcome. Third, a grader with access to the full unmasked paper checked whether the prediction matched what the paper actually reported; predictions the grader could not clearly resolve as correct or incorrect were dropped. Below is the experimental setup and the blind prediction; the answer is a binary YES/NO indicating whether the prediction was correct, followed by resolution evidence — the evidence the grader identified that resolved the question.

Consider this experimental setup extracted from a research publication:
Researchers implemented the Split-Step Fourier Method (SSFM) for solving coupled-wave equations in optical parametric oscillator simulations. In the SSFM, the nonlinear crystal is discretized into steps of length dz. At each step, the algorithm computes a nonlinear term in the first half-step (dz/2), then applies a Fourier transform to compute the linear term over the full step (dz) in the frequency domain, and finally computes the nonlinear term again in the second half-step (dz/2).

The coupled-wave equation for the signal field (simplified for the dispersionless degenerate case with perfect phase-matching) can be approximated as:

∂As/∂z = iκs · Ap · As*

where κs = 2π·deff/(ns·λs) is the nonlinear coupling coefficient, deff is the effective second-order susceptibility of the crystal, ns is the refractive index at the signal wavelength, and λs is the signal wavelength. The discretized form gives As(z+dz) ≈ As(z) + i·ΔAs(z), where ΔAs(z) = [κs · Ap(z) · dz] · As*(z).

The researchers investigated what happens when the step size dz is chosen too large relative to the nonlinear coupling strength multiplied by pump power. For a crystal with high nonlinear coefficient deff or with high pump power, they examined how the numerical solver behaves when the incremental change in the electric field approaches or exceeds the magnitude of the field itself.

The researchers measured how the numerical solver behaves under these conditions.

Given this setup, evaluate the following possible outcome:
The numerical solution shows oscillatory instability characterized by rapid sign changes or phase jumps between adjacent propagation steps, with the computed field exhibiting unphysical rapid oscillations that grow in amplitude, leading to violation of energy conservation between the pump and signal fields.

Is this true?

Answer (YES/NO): NO